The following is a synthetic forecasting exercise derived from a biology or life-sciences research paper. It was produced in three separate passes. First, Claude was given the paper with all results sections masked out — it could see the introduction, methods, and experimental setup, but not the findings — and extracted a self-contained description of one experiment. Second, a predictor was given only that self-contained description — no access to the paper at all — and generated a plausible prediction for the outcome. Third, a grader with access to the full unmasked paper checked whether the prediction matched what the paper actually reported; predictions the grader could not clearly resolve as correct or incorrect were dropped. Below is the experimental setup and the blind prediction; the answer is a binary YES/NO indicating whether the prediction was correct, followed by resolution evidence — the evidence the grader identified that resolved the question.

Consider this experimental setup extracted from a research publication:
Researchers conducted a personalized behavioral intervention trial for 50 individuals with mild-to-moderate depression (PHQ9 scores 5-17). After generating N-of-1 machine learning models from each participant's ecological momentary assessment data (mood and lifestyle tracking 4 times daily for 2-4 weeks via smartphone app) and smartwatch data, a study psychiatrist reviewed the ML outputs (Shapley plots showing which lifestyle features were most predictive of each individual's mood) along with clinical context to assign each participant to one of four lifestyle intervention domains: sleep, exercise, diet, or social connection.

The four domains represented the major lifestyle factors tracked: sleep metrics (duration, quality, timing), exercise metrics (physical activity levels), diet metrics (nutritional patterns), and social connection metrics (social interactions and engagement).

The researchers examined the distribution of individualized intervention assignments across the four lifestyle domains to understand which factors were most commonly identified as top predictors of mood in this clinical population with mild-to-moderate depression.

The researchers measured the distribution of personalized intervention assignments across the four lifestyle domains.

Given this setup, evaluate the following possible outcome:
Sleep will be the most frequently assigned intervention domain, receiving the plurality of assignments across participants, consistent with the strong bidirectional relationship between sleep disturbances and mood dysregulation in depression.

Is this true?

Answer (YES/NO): NO